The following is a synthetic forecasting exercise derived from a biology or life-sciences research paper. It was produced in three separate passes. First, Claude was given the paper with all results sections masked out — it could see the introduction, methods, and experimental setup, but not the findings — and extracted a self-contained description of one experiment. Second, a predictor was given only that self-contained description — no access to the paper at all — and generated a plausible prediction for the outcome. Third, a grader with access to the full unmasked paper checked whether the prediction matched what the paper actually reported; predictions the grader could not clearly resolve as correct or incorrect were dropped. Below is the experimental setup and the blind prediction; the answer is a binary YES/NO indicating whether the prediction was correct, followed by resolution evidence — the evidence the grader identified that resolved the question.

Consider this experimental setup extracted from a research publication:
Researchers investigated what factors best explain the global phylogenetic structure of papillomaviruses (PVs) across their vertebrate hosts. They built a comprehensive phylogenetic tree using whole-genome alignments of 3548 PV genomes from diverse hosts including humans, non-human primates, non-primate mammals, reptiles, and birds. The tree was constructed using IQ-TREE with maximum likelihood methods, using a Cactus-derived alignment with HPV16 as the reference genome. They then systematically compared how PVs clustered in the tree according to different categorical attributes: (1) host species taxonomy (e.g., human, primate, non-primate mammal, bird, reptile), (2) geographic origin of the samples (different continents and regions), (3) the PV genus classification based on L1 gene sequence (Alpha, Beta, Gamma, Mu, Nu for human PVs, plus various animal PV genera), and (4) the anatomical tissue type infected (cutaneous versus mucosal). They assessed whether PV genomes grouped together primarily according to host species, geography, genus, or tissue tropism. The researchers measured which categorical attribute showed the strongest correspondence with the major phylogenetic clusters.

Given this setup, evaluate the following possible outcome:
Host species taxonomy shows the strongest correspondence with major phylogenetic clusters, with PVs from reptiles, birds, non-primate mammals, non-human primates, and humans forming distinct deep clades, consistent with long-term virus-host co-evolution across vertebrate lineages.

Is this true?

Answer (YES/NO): NO